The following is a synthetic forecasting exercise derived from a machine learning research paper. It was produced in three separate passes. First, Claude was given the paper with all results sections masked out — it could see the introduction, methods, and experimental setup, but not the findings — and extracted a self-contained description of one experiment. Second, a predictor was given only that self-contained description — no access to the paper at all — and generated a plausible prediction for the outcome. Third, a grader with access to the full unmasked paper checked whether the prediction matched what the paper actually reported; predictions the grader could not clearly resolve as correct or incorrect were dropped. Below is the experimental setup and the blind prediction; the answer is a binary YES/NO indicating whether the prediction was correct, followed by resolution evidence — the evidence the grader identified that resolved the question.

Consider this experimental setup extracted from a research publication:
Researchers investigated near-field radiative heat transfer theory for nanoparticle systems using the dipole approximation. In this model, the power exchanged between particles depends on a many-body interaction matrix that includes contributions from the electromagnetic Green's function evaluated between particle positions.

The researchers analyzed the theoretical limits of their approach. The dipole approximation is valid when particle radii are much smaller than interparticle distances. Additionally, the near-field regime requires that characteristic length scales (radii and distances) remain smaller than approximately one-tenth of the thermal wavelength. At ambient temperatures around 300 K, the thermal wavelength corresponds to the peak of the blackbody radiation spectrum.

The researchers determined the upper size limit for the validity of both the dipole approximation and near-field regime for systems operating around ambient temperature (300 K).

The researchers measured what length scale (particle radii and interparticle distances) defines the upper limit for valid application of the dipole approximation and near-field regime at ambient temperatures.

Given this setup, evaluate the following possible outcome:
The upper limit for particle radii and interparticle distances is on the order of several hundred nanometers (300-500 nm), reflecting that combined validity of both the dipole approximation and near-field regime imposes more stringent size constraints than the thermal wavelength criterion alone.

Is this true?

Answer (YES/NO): NO